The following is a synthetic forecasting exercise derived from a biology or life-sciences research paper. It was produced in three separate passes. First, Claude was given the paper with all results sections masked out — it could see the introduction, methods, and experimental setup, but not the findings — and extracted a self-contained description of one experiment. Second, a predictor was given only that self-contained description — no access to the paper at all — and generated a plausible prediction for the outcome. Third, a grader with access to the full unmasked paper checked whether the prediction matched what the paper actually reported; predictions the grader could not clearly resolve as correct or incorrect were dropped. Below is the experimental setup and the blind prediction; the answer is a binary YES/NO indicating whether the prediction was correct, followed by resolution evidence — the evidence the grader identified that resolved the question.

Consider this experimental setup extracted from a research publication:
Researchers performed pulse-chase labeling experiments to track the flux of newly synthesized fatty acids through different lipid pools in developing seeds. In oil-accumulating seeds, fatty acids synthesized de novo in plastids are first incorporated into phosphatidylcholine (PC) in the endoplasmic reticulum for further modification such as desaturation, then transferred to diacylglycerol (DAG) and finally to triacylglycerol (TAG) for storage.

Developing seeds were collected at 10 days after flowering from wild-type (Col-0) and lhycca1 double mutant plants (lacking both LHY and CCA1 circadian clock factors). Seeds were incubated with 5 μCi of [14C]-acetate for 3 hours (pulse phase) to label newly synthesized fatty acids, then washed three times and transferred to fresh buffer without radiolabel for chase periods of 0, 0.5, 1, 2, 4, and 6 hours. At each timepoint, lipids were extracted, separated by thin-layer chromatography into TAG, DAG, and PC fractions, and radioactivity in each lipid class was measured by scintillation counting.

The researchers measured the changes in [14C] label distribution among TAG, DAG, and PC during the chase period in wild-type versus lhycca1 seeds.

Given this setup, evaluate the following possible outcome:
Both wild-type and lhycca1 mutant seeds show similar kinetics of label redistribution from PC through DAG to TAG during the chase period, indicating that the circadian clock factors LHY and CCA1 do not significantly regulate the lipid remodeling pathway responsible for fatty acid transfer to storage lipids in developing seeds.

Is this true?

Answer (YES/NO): YES